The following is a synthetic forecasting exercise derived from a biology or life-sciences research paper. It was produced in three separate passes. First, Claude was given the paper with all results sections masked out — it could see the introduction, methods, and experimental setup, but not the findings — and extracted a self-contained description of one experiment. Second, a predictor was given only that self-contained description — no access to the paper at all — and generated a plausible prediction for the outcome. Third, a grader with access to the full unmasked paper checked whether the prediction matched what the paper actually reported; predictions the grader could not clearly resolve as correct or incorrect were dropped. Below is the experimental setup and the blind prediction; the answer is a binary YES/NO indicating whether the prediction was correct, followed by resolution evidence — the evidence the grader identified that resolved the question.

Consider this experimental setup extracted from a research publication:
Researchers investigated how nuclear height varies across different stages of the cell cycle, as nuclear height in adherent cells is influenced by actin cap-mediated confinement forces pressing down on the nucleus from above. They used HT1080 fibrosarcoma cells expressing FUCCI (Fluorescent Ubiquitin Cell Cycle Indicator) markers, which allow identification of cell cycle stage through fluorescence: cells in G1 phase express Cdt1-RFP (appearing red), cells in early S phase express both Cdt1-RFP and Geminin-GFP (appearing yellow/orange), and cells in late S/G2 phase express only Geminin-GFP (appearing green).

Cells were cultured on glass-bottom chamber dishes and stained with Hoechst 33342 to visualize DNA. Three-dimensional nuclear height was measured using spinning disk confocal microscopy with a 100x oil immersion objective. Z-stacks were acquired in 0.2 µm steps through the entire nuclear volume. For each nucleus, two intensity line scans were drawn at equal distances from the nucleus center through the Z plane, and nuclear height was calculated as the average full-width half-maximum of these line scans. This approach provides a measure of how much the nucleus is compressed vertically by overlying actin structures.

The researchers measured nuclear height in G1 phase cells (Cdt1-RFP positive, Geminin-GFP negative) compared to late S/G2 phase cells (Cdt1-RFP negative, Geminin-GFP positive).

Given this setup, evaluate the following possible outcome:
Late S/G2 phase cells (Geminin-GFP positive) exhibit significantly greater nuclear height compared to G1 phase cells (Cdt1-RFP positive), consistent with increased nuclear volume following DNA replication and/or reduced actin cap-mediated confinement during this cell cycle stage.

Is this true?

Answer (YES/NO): YES